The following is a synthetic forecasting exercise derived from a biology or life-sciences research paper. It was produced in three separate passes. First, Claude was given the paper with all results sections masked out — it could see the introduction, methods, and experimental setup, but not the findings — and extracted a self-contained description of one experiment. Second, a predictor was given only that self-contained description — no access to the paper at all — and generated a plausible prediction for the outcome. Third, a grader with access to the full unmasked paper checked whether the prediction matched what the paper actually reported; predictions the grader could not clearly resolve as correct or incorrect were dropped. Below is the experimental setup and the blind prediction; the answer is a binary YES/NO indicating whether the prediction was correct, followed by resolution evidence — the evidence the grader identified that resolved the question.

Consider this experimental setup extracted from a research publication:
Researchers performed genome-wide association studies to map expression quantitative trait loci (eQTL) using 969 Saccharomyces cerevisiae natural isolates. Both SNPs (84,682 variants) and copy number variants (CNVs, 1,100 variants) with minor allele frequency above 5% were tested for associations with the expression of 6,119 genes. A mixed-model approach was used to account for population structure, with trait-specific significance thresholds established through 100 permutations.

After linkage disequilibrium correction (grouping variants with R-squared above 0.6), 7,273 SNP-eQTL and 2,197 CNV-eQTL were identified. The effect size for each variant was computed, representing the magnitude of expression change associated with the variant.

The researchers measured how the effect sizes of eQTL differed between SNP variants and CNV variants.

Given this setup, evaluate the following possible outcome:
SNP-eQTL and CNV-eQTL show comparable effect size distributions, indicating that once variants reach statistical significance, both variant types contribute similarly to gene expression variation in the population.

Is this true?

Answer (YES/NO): NO